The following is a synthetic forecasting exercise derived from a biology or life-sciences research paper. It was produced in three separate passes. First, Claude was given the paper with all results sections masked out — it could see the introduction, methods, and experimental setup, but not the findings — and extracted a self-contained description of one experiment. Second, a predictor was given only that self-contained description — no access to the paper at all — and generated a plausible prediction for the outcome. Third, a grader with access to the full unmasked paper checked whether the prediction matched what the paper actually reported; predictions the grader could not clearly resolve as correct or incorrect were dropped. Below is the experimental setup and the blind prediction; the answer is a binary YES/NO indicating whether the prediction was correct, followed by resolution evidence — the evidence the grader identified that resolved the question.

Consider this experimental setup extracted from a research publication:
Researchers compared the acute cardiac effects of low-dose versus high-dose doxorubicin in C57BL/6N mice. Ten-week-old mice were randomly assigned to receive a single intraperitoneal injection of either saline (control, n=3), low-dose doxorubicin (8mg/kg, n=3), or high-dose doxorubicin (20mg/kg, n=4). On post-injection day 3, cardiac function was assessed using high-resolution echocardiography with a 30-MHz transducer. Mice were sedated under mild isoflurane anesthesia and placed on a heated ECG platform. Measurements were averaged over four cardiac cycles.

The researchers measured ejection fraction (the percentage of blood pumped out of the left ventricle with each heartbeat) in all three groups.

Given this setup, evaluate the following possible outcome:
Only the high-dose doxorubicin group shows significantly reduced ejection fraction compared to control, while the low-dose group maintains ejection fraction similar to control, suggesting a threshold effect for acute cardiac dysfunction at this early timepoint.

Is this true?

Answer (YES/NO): NO